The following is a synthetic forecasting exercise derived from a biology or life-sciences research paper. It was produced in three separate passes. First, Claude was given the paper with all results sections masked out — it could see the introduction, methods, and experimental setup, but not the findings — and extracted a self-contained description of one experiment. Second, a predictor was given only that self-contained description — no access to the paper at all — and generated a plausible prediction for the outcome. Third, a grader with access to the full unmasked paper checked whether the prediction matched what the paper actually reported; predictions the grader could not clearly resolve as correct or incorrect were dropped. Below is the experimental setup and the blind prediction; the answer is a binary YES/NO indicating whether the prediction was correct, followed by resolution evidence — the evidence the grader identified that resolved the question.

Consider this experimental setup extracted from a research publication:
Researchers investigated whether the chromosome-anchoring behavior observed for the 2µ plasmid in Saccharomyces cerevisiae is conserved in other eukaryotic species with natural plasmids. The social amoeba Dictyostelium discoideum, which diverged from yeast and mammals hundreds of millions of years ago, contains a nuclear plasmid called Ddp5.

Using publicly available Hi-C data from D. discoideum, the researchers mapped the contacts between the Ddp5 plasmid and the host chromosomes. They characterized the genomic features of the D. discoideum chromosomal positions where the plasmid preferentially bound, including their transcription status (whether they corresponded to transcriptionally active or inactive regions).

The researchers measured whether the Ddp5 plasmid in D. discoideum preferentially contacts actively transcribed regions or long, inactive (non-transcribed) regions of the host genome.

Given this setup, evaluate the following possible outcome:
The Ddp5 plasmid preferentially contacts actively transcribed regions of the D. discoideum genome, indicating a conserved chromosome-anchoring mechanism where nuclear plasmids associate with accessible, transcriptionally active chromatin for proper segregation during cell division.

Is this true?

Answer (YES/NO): NO